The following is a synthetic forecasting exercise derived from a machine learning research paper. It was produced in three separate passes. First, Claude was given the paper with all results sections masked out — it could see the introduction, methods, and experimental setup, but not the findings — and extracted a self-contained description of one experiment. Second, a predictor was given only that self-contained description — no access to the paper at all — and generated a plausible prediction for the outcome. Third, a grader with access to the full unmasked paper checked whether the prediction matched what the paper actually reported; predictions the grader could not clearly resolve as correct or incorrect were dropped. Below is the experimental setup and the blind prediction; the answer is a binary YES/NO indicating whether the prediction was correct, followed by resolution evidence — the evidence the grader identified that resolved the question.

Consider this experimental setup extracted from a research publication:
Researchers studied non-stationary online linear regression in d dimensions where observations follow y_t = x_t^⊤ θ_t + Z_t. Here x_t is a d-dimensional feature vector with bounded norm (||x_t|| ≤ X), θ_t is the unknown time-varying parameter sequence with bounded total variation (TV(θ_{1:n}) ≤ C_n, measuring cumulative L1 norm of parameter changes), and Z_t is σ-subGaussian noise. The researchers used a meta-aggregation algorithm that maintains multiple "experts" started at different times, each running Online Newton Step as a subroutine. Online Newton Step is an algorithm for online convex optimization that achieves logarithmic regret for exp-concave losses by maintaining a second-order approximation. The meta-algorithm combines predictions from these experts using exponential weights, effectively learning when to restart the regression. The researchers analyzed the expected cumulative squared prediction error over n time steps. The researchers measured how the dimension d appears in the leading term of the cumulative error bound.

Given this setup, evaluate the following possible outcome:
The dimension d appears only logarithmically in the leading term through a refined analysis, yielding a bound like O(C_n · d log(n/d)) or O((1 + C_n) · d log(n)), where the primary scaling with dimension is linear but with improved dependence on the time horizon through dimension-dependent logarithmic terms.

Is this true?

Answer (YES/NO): NO